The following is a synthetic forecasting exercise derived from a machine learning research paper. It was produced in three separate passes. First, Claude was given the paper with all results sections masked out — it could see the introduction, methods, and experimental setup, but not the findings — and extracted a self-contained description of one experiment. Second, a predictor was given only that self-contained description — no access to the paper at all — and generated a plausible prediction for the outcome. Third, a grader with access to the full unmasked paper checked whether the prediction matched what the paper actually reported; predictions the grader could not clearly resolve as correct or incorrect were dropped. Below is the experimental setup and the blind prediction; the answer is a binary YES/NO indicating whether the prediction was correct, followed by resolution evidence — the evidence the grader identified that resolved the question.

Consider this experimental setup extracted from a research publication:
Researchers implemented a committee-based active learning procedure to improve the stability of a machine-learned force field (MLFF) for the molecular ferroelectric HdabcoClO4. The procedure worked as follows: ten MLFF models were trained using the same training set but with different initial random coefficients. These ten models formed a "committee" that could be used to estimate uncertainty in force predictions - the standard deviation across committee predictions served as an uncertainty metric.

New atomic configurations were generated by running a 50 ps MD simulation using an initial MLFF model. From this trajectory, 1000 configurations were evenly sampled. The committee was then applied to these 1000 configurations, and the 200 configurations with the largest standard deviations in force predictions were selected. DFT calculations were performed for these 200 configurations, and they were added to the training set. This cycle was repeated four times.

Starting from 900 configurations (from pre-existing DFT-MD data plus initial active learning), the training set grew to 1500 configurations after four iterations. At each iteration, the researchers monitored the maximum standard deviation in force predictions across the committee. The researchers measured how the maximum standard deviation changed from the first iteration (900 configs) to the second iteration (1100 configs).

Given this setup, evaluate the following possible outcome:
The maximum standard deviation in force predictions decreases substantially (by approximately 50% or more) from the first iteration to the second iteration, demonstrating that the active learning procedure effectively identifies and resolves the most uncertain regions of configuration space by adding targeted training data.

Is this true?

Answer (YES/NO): YES